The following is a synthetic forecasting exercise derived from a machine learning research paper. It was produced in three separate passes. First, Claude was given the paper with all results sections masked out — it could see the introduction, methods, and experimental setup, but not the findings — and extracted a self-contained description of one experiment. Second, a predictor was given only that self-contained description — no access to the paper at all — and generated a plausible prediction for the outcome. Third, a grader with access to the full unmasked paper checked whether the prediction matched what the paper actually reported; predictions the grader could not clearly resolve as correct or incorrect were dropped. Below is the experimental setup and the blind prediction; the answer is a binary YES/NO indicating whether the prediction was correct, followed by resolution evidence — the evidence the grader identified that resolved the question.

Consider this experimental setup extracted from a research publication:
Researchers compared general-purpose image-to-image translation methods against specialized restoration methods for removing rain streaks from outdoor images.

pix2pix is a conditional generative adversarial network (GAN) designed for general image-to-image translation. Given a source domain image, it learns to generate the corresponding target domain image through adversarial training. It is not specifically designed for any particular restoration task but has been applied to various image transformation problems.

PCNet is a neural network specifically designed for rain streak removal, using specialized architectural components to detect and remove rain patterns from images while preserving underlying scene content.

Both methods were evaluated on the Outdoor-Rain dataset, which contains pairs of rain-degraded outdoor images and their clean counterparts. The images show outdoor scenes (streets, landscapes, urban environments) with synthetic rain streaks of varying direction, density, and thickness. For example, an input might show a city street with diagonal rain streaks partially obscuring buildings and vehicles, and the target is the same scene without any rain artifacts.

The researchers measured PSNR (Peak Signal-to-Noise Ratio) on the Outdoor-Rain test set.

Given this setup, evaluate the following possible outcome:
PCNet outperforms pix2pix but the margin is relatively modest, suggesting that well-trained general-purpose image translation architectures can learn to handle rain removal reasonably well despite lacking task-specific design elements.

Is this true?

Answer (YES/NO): NO